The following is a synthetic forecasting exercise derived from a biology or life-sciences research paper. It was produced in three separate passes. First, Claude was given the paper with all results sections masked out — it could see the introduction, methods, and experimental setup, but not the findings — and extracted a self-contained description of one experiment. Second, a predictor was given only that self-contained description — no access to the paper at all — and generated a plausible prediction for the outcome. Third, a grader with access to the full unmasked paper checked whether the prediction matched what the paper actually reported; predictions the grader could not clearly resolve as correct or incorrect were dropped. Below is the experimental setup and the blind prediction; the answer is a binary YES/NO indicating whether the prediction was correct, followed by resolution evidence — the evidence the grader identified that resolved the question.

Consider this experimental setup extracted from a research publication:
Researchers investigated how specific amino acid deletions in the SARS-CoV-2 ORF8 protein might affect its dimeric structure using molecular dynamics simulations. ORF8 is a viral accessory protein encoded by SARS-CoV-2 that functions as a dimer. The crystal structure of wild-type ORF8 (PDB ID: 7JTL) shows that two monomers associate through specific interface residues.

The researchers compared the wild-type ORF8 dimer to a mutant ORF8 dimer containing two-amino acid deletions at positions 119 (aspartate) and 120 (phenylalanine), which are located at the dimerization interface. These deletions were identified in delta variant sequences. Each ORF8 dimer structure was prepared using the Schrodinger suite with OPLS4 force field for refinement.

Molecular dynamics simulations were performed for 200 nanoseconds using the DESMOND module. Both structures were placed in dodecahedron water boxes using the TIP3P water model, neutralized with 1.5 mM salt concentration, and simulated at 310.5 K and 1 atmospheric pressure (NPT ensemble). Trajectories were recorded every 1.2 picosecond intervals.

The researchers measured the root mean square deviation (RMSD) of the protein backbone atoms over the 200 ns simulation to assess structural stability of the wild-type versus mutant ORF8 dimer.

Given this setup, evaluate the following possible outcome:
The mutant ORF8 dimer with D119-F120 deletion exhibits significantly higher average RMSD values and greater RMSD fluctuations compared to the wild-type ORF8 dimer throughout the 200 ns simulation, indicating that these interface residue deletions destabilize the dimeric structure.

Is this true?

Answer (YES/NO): YES